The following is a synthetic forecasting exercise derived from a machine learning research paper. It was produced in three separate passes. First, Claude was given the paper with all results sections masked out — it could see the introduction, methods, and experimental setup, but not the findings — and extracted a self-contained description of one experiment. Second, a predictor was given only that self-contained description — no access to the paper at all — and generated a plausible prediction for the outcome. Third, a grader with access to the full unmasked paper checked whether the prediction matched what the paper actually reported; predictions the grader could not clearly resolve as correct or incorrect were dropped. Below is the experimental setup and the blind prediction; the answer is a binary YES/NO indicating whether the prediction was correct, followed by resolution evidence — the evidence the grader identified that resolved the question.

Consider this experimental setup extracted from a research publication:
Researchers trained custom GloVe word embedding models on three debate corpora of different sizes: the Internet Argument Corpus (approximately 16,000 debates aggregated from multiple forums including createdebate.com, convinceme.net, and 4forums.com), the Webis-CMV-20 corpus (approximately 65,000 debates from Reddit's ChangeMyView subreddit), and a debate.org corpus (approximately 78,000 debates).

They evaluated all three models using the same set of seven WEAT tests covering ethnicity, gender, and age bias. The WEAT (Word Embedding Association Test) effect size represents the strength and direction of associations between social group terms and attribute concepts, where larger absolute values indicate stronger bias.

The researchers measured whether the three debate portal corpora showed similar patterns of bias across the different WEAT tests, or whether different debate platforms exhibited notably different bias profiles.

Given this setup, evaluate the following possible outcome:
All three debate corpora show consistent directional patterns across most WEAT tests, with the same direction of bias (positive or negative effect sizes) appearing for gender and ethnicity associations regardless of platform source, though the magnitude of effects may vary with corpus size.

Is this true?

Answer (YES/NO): YES